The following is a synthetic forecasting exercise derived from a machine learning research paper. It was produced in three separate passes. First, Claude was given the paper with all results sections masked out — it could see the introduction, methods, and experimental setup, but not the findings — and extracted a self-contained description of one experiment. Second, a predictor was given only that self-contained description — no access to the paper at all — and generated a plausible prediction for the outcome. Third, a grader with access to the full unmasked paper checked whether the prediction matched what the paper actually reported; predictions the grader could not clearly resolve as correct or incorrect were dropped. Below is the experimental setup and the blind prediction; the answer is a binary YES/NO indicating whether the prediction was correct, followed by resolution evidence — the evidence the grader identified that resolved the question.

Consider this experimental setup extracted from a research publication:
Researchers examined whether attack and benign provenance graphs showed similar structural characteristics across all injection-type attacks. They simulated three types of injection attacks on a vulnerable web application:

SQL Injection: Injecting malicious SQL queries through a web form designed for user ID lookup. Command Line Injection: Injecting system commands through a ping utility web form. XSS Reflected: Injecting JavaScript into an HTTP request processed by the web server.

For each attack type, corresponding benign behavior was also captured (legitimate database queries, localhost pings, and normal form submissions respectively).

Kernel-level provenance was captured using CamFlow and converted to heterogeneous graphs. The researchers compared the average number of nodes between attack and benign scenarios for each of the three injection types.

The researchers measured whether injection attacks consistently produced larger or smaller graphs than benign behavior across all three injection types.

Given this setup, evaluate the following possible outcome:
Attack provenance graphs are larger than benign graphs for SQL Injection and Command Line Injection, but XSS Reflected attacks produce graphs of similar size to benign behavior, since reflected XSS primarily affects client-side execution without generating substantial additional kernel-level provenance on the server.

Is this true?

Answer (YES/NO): NO